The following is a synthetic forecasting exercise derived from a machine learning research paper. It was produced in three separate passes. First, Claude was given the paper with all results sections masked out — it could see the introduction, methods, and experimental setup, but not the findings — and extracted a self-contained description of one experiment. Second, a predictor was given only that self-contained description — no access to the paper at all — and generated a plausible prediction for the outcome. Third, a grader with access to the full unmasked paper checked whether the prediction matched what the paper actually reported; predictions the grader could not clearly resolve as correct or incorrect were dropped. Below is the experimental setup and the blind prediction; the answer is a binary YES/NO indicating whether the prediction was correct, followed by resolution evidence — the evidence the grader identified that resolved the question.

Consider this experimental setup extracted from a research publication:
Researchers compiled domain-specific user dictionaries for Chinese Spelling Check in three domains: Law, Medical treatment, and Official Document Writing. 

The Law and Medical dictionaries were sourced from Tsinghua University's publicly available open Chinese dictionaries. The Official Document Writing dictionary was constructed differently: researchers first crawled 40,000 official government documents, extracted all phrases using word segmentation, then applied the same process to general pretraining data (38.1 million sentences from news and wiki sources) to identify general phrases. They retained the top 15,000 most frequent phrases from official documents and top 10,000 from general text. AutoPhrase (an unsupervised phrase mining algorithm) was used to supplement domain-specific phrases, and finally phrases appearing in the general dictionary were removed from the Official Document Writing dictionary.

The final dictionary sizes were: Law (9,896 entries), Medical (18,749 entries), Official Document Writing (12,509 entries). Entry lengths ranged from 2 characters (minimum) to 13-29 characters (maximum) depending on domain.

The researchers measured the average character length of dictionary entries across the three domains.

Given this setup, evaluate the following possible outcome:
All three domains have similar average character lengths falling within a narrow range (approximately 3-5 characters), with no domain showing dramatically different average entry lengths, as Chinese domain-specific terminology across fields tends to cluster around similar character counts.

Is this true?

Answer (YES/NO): NO